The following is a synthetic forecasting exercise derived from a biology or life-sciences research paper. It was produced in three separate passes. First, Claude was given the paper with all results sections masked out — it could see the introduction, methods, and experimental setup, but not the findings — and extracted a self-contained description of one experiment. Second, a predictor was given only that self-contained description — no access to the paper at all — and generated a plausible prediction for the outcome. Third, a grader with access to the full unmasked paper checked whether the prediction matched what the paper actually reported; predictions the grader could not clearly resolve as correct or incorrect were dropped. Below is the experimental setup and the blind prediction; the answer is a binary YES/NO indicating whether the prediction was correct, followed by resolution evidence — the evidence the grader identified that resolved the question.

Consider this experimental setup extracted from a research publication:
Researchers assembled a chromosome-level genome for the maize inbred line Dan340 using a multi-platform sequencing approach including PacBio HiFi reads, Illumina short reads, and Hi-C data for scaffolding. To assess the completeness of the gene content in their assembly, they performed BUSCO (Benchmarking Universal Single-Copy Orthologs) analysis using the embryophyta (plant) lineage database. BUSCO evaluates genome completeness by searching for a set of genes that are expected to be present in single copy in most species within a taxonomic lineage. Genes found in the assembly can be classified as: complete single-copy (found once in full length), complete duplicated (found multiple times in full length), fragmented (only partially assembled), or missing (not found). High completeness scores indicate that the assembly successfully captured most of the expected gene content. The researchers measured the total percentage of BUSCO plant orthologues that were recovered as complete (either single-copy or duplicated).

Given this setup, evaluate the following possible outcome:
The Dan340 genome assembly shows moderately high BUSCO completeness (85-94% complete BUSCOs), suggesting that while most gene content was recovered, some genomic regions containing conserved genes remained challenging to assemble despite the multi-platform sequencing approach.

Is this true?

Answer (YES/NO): NO